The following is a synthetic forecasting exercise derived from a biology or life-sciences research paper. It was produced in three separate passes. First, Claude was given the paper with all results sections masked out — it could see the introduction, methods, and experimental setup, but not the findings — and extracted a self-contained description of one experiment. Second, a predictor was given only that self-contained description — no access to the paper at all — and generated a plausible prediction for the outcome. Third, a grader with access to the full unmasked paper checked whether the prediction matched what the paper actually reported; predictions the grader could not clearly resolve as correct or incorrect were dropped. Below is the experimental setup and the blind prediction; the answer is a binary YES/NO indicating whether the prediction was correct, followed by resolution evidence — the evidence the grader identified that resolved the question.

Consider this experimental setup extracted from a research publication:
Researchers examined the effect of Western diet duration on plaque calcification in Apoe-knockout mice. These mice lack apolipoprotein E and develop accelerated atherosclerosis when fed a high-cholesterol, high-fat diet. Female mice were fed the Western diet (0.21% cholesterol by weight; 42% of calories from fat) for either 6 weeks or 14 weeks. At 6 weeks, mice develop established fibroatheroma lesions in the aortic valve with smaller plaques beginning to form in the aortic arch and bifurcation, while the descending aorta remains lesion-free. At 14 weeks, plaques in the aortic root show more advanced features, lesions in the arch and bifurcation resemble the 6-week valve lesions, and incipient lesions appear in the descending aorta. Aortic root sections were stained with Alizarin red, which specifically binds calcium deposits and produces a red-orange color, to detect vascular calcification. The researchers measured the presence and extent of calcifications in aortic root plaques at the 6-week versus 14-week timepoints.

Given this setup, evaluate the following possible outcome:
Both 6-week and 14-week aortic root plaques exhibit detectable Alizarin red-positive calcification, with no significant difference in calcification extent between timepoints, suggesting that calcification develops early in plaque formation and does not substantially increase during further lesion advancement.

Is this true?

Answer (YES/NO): NO